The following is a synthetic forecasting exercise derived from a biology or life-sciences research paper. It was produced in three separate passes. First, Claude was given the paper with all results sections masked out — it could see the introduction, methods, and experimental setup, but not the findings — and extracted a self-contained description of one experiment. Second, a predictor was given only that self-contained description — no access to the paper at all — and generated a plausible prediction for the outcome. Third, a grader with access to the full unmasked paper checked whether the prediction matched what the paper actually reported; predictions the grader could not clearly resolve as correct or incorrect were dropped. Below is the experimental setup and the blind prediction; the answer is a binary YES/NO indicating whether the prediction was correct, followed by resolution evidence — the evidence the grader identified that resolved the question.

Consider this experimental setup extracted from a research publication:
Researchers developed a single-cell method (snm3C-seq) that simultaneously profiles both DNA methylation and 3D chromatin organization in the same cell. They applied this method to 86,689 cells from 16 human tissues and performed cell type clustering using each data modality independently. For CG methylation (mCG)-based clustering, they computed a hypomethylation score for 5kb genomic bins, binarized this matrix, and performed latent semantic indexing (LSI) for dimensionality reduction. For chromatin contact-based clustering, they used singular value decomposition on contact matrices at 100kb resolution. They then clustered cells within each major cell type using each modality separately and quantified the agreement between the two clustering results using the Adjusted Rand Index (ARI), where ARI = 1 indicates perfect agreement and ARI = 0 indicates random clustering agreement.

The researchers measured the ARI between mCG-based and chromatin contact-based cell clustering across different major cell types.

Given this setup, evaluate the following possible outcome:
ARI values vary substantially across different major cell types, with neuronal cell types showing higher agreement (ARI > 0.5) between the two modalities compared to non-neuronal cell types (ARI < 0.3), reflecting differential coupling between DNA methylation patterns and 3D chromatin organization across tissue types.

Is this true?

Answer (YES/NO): NO